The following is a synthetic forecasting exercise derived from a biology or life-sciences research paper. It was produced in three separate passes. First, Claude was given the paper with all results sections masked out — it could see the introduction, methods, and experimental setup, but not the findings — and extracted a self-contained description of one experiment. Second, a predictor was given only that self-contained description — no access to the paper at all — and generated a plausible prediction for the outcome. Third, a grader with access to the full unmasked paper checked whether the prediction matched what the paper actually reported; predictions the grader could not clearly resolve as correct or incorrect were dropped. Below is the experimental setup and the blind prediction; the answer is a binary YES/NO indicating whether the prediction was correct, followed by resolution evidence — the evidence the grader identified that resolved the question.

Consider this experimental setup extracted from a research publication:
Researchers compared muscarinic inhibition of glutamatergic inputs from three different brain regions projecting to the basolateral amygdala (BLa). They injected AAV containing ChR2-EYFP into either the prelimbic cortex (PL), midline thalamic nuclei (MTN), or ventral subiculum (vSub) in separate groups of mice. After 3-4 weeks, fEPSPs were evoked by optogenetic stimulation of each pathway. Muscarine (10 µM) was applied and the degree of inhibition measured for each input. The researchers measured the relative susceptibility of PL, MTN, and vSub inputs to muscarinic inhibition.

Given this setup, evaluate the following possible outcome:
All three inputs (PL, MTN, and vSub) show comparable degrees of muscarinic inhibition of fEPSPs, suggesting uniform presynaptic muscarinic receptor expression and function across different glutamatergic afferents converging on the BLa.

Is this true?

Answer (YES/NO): NO